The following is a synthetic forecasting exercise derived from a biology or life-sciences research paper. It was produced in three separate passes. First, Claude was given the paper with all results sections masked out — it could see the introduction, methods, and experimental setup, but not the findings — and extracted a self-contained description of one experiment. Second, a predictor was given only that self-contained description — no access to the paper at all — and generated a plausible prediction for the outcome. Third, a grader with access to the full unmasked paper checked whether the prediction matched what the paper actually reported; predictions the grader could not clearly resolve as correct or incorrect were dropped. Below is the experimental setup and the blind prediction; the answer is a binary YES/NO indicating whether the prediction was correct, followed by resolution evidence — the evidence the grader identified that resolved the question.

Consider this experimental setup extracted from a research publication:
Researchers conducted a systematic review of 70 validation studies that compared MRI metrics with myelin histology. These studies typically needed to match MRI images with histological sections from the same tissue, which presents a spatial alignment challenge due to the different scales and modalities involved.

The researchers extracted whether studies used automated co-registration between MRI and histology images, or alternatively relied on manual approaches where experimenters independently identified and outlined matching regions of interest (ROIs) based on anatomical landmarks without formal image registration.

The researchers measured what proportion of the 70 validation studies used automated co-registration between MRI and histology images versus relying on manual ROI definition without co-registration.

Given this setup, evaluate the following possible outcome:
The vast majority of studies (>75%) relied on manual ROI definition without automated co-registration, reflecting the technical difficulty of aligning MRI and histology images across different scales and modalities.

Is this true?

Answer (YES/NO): NO